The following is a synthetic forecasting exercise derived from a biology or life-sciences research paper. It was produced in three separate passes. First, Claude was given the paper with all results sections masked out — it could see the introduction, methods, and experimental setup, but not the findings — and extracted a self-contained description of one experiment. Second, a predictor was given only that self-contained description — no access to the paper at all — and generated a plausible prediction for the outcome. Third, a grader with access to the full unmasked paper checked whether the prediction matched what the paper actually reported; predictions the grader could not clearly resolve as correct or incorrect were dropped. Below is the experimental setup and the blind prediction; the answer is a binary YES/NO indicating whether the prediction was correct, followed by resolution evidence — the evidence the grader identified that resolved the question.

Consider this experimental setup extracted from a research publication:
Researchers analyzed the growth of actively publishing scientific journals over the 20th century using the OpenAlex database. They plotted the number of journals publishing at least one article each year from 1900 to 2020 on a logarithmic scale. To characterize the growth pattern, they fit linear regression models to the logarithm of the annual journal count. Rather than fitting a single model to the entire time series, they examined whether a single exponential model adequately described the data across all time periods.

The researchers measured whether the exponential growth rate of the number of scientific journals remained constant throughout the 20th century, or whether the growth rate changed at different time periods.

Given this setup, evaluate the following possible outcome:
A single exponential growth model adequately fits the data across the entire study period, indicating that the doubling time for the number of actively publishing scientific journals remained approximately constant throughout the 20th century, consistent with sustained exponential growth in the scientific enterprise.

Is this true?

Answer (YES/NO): NO